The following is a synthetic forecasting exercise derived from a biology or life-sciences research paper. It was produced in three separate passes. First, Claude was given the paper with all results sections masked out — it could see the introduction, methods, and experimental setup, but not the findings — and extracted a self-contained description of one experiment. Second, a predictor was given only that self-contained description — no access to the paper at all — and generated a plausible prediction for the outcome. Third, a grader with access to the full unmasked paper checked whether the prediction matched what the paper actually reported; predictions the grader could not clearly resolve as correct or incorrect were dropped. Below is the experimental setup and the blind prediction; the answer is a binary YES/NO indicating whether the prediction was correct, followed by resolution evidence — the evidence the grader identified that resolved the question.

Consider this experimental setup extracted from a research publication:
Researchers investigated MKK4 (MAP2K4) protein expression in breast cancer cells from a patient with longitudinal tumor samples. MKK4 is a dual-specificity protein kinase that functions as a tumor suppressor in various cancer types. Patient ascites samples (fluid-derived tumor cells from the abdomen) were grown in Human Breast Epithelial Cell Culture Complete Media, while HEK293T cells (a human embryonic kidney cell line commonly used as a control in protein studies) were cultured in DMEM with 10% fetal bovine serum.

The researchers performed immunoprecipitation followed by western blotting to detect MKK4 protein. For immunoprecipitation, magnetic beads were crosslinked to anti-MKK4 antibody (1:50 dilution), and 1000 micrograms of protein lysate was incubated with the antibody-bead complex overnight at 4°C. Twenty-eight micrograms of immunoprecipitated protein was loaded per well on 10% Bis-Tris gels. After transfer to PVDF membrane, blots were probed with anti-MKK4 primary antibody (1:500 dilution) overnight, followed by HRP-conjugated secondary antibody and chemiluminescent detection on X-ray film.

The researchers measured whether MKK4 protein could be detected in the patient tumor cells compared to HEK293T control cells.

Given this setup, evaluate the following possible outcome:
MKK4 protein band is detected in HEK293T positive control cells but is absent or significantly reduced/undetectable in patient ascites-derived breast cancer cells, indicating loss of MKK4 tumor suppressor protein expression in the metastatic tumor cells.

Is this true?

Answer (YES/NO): YES